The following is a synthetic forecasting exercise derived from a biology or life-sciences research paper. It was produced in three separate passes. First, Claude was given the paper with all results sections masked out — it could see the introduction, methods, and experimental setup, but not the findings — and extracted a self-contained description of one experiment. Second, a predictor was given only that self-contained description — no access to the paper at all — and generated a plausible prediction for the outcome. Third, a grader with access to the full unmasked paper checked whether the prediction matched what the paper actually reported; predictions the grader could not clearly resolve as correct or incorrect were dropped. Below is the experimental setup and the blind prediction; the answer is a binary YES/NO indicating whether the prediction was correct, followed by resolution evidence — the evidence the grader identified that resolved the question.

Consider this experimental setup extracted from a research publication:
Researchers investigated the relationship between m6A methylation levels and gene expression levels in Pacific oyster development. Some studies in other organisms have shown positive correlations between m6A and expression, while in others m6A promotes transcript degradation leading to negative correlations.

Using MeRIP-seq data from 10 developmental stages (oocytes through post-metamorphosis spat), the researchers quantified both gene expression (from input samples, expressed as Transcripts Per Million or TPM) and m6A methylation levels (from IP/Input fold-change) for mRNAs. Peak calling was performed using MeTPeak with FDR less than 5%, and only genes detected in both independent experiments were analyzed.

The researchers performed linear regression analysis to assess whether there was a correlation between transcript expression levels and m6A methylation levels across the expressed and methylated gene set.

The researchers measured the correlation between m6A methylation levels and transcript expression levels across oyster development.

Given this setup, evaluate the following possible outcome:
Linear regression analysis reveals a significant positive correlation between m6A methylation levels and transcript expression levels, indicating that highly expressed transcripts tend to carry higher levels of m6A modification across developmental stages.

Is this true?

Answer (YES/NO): YES